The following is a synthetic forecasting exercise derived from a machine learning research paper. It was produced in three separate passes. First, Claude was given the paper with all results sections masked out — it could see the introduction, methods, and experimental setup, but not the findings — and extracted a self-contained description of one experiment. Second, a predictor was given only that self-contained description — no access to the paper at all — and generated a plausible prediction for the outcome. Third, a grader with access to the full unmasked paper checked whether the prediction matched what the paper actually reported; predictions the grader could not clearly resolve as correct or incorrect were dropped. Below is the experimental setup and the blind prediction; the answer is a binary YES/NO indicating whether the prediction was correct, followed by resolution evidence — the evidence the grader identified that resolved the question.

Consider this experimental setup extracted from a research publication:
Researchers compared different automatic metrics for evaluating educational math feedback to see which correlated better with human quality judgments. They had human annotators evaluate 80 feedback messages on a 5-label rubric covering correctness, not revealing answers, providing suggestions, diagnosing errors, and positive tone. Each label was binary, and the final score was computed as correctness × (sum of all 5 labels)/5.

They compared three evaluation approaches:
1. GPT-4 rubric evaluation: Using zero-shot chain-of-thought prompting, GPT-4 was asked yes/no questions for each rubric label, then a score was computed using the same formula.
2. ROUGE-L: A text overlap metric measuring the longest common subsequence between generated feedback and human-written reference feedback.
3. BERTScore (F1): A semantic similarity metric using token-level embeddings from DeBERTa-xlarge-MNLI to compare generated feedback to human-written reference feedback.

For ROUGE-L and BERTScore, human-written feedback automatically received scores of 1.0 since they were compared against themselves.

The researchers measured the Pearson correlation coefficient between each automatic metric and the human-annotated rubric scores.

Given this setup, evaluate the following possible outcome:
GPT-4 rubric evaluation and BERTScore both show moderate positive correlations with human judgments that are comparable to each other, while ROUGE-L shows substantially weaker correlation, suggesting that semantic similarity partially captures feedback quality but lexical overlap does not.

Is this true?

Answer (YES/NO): NO